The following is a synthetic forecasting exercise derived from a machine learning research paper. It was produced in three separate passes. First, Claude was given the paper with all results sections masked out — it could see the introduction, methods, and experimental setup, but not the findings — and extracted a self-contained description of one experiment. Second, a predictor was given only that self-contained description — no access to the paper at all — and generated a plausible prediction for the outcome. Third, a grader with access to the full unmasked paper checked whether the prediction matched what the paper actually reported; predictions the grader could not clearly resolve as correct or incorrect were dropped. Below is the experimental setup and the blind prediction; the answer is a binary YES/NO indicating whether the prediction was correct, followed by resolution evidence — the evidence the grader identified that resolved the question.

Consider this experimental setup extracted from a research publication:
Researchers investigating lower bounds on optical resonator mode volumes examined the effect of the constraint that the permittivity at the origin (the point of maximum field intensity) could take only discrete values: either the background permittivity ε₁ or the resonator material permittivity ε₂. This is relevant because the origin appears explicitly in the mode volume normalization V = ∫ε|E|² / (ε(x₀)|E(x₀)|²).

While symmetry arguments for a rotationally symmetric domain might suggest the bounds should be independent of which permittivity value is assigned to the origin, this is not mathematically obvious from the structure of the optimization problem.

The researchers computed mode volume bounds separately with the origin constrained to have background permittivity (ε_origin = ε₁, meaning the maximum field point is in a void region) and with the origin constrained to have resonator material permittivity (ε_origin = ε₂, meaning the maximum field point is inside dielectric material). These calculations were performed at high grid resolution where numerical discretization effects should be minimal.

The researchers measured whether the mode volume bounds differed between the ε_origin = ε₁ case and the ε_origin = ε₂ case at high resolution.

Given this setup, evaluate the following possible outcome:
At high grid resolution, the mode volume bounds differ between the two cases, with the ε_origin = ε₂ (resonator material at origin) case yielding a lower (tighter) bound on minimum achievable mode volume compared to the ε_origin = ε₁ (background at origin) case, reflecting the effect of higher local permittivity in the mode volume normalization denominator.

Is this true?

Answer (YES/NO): NO